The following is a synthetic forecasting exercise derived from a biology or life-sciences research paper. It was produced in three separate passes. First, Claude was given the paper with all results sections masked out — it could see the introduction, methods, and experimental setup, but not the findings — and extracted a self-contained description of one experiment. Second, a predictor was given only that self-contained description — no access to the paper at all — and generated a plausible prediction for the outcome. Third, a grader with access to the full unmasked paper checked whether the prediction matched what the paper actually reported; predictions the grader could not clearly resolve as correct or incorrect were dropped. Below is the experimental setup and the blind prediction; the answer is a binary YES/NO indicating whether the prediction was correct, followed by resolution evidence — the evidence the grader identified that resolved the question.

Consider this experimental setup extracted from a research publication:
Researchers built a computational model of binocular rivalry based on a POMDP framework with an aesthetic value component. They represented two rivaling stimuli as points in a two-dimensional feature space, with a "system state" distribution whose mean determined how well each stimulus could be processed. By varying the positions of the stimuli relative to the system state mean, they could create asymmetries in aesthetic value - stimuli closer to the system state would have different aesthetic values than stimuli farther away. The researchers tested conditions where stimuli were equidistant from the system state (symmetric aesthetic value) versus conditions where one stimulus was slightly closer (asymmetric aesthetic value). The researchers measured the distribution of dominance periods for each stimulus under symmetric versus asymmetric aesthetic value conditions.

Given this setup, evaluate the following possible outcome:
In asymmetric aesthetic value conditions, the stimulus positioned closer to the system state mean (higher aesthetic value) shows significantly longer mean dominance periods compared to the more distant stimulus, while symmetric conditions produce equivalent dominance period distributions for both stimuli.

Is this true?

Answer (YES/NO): YES